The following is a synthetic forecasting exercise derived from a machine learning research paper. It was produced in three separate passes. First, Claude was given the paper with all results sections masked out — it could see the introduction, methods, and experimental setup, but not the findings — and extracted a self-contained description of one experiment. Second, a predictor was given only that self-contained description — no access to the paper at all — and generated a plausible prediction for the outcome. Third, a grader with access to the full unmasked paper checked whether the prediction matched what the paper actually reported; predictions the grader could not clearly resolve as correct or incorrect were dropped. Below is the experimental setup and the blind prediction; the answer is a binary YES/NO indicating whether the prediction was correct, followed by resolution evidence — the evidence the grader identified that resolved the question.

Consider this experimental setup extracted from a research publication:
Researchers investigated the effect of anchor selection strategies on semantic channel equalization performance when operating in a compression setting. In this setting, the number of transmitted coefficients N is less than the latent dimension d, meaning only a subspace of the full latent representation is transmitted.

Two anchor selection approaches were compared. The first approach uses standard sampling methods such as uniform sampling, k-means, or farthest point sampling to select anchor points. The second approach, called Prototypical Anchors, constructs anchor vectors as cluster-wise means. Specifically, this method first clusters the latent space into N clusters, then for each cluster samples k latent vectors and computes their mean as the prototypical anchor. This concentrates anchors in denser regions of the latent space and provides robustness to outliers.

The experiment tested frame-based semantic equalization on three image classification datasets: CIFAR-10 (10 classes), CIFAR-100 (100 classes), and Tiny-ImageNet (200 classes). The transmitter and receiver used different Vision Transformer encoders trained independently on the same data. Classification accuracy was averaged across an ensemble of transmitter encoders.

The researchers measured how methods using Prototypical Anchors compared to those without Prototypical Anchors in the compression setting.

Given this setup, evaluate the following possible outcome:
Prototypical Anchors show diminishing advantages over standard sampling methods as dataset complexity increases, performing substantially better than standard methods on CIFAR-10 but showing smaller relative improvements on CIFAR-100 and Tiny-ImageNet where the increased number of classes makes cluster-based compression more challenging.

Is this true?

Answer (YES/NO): NO